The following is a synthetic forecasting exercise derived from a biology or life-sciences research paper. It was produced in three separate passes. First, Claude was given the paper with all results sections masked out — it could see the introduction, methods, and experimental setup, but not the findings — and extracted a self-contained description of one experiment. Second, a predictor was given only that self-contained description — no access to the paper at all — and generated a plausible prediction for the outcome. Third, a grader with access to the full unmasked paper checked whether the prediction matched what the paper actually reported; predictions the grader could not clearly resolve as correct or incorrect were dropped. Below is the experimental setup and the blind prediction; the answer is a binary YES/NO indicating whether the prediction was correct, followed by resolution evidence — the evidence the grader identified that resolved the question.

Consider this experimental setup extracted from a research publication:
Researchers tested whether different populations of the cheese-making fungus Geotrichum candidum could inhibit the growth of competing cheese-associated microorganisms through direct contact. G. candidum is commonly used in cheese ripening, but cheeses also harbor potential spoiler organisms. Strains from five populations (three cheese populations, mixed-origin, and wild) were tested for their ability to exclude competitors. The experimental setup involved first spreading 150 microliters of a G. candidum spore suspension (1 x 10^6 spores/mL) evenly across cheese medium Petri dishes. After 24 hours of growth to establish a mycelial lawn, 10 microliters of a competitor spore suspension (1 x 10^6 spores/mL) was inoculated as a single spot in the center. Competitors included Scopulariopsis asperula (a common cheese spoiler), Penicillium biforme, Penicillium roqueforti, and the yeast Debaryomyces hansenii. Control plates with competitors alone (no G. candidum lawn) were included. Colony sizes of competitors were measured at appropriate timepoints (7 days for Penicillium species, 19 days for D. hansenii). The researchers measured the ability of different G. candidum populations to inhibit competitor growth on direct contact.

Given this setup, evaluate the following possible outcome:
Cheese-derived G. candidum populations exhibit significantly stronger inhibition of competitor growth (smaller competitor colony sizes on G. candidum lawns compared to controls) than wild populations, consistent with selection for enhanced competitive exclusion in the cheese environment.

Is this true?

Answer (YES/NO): NO